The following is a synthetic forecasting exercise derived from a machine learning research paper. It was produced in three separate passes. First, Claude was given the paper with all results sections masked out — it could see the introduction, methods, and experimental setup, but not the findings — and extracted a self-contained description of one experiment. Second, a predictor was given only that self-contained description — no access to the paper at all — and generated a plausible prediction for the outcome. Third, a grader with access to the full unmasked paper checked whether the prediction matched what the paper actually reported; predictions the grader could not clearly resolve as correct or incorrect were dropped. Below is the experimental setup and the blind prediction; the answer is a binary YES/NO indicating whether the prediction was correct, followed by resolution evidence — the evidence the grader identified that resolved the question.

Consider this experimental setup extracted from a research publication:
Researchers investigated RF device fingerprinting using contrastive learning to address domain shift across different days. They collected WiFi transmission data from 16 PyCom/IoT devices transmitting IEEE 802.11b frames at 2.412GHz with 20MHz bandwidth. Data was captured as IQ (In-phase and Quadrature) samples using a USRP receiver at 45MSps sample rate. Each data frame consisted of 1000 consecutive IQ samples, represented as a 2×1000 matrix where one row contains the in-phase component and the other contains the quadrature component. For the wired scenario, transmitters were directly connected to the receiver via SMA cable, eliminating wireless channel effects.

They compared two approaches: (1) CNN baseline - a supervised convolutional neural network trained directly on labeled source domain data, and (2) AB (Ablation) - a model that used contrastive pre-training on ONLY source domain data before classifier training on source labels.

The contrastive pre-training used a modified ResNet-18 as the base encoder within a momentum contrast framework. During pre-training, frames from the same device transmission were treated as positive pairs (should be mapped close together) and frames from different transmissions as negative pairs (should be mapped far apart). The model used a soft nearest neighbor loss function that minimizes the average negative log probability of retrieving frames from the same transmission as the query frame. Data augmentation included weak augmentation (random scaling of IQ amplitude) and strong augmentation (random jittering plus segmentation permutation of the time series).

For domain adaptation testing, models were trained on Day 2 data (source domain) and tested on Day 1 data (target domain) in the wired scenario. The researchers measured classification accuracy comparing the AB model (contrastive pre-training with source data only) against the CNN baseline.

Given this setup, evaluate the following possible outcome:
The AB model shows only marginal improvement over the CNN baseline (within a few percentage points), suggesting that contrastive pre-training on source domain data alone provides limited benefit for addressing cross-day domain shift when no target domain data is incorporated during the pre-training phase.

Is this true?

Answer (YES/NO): NO